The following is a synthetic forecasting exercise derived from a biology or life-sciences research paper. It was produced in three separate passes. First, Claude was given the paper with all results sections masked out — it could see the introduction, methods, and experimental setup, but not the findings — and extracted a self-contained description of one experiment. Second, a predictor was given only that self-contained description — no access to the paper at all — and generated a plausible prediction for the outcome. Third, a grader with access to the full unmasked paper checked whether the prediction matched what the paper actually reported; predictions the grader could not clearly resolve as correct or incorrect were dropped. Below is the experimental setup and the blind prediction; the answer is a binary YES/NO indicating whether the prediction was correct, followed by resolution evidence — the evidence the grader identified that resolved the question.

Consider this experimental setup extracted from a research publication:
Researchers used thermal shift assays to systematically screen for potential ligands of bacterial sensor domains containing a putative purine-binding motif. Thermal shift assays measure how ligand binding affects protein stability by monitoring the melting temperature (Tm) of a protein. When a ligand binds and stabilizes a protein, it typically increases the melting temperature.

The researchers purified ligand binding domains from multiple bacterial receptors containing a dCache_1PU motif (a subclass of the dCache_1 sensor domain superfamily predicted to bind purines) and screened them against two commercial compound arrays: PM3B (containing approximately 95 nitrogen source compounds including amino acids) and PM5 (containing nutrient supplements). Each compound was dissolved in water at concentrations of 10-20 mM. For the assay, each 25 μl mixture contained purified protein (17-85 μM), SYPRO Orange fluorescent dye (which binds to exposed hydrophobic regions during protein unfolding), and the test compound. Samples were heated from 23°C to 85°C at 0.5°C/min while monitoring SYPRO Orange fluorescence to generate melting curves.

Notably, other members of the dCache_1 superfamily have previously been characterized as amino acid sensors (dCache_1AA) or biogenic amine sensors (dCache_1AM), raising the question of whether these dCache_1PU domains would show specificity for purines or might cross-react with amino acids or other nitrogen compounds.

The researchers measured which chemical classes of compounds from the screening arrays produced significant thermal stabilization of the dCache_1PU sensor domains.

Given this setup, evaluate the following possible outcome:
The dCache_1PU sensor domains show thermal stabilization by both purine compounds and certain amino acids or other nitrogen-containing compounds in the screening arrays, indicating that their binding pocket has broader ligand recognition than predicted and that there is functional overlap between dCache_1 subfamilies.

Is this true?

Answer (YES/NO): NO